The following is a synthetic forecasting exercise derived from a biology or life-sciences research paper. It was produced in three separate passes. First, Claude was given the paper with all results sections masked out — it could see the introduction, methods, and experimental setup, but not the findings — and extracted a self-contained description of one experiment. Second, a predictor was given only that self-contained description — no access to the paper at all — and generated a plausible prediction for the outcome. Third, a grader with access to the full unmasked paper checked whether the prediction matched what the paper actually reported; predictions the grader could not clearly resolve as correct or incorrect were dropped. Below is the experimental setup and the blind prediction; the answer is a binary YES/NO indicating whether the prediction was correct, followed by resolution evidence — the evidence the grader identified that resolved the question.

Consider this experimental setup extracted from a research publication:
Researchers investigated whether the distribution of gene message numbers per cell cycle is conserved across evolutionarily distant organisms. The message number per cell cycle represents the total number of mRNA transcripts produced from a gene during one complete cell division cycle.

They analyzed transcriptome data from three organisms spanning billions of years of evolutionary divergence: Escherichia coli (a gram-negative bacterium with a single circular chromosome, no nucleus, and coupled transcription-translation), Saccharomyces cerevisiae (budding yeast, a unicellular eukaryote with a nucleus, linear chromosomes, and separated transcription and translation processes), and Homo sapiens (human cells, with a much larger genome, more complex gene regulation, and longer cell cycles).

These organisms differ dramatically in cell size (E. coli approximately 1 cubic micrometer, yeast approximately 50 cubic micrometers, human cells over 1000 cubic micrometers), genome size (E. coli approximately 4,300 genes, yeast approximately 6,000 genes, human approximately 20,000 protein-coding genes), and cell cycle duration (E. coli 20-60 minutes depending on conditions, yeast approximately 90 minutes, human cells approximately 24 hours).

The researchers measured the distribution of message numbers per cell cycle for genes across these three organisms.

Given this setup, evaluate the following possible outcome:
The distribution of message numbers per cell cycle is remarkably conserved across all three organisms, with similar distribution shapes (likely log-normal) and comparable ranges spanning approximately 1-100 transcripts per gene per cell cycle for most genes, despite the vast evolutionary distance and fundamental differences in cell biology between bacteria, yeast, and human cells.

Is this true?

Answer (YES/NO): YES